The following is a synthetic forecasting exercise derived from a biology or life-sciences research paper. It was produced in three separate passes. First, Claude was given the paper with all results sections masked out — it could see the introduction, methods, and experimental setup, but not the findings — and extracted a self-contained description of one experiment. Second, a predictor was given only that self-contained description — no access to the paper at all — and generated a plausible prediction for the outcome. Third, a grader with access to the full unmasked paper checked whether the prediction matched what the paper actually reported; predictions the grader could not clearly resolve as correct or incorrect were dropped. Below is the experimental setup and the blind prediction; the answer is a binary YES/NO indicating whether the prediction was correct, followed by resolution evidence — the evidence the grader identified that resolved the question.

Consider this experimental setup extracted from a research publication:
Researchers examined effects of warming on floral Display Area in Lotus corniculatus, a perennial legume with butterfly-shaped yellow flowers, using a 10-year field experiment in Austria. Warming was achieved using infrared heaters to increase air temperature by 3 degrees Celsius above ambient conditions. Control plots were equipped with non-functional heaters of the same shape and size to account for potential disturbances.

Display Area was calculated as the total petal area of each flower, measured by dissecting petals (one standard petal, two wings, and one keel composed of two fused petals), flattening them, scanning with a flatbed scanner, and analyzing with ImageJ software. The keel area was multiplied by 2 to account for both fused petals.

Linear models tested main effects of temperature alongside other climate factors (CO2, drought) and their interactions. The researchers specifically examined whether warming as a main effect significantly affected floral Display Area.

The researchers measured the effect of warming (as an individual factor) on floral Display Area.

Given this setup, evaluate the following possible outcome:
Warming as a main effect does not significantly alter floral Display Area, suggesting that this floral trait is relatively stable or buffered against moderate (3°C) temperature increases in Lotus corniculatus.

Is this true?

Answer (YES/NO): NO